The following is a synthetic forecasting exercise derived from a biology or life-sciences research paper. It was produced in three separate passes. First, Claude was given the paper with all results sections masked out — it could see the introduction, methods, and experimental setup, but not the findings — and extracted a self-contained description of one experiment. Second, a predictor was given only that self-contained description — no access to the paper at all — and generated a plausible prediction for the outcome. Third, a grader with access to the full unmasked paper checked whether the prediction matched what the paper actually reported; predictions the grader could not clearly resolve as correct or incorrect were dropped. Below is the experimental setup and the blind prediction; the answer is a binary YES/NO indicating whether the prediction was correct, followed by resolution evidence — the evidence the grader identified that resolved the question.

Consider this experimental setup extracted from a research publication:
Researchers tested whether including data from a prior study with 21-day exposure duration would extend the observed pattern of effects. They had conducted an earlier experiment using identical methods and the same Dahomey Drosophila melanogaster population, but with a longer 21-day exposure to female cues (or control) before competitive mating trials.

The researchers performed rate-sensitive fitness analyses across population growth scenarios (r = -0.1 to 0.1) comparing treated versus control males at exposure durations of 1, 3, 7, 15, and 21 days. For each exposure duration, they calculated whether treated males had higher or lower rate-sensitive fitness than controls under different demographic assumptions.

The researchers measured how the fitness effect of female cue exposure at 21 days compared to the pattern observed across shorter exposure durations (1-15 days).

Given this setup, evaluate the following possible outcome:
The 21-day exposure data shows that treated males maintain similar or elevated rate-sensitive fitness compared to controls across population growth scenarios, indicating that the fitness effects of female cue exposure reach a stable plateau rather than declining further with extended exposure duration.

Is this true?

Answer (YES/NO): NO